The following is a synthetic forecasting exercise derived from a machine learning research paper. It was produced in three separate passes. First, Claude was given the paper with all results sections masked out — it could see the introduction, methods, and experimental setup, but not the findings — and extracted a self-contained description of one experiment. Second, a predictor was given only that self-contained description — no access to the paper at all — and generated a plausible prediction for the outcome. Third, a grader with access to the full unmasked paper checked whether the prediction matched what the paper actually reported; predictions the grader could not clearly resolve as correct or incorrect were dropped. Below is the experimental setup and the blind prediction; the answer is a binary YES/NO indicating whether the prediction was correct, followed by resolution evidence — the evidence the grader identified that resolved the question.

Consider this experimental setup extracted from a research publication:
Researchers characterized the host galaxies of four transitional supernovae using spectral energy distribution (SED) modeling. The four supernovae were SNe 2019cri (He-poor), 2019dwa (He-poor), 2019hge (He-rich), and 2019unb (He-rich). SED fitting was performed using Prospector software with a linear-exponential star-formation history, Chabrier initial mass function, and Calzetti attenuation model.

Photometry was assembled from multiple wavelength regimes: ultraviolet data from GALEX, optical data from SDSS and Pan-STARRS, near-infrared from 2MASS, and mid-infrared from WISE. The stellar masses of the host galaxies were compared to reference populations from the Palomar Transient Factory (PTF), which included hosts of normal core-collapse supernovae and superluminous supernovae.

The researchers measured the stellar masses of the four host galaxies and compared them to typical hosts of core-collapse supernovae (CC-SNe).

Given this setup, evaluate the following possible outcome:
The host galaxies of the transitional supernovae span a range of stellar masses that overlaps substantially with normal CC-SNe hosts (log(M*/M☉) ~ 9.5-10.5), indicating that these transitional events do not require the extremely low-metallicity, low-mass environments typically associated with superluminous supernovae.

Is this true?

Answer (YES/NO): NO